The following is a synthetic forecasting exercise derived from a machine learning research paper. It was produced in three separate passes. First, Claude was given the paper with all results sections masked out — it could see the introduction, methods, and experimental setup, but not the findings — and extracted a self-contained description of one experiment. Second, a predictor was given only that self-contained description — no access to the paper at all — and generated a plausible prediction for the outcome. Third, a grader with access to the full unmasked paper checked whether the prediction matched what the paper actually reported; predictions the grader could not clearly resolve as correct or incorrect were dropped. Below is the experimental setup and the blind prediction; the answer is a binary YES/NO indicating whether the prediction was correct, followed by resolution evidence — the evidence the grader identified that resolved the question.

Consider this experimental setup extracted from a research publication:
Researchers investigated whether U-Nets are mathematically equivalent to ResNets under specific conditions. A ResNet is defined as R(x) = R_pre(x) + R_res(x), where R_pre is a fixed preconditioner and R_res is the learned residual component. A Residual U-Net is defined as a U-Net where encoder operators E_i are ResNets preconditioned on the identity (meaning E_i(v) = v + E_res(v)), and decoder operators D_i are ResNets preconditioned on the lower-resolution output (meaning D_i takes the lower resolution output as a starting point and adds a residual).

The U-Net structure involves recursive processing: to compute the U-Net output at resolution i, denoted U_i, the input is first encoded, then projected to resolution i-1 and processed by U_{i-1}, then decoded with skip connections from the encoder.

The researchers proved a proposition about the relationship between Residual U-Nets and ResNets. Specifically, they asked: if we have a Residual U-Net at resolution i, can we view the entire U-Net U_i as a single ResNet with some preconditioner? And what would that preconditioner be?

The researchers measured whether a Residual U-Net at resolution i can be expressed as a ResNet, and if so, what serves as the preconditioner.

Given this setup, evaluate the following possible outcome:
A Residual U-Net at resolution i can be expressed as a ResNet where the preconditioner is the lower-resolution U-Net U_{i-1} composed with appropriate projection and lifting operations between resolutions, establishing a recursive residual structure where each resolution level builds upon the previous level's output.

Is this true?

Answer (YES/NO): YES